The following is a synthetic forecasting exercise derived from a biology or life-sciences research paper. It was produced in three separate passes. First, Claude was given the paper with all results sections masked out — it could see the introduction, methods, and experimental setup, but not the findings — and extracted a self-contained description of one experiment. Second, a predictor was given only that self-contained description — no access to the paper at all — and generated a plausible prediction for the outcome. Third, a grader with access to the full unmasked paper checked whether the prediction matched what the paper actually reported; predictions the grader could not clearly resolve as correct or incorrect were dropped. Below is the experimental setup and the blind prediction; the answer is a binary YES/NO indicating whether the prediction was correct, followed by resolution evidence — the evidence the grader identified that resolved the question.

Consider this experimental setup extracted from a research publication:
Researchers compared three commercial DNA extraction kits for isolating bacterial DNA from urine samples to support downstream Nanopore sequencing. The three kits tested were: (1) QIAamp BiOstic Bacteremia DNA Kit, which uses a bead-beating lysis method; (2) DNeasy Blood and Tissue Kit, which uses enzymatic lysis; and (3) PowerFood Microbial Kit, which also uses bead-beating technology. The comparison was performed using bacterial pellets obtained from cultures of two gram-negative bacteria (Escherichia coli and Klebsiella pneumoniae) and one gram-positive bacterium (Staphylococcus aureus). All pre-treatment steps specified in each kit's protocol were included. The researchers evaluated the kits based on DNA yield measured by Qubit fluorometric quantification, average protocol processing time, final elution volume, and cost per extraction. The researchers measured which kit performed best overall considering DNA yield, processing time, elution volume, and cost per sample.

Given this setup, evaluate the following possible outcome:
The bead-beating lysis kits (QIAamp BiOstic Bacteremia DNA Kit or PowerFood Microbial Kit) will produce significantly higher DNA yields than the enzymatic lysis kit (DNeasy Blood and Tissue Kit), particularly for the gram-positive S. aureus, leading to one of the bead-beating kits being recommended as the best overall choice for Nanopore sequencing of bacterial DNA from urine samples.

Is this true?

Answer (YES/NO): NO